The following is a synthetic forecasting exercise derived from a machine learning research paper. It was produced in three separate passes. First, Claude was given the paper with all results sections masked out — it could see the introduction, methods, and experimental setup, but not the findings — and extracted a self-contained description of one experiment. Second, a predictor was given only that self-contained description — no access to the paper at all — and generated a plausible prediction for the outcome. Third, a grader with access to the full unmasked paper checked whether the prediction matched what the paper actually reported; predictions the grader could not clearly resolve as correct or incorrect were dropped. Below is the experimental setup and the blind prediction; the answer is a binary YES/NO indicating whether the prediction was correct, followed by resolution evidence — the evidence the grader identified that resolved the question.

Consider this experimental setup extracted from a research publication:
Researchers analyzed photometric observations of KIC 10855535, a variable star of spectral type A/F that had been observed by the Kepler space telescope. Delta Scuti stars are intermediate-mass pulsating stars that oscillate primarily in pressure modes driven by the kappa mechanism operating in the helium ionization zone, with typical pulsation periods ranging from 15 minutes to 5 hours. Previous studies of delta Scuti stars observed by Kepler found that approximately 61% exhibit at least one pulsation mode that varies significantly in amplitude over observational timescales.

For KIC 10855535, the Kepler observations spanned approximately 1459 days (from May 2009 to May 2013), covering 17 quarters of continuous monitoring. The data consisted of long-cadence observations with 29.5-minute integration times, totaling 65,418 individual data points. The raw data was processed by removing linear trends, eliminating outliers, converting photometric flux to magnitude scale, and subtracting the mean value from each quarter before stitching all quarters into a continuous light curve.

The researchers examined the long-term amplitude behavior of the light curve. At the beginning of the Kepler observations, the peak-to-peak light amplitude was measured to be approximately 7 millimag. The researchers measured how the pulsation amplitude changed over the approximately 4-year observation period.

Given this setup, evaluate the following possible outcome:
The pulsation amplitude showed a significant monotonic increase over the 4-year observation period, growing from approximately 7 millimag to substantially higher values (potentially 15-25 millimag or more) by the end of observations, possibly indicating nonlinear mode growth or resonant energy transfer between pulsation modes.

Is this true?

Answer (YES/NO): NO